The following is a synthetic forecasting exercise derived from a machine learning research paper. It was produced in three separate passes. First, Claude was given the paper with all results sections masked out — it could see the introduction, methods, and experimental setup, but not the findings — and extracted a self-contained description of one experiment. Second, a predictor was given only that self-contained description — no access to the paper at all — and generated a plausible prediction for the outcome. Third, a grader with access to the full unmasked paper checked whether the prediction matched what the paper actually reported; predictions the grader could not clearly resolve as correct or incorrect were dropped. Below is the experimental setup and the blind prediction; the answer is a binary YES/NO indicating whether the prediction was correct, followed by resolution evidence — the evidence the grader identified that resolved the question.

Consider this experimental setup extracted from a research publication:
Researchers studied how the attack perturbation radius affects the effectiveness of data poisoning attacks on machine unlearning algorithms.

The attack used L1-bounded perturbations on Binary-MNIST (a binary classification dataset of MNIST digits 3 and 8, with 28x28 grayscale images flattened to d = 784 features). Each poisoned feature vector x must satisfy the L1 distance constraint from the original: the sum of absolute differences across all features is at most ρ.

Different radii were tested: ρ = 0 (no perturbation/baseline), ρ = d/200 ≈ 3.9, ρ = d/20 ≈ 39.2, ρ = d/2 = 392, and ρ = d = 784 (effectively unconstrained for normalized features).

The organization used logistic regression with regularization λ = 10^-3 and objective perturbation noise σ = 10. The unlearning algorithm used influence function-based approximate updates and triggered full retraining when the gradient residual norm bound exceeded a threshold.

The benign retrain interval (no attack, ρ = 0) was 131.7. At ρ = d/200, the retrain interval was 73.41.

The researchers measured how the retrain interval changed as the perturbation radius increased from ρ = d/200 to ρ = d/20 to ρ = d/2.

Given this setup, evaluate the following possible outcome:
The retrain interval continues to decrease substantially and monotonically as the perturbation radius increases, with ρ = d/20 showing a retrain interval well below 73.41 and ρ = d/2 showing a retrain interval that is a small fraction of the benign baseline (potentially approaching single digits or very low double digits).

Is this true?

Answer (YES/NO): NO